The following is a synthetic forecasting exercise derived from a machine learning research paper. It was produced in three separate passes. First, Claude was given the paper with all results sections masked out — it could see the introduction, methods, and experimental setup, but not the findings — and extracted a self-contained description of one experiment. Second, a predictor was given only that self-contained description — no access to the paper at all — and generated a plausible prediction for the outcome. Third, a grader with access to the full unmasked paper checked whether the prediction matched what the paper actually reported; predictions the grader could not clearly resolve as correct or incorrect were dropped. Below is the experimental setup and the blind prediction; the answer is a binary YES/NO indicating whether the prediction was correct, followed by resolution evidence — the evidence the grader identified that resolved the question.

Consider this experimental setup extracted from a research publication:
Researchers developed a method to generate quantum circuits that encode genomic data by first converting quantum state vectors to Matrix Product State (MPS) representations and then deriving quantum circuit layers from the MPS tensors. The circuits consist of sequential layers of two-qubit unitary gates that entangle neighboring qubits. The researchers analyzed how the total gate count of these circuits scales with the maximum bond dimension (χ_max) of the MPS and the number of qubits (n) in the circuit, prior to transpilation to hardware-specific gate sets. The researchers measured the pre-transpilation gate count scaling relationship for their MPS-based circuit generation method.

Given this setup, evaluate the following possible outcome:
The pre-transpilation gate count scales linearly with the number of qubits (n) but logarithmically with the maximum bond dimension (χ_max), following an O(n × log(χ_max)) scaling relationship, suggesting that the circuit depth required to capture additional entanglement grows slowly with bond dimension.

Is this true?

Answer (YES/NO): NO